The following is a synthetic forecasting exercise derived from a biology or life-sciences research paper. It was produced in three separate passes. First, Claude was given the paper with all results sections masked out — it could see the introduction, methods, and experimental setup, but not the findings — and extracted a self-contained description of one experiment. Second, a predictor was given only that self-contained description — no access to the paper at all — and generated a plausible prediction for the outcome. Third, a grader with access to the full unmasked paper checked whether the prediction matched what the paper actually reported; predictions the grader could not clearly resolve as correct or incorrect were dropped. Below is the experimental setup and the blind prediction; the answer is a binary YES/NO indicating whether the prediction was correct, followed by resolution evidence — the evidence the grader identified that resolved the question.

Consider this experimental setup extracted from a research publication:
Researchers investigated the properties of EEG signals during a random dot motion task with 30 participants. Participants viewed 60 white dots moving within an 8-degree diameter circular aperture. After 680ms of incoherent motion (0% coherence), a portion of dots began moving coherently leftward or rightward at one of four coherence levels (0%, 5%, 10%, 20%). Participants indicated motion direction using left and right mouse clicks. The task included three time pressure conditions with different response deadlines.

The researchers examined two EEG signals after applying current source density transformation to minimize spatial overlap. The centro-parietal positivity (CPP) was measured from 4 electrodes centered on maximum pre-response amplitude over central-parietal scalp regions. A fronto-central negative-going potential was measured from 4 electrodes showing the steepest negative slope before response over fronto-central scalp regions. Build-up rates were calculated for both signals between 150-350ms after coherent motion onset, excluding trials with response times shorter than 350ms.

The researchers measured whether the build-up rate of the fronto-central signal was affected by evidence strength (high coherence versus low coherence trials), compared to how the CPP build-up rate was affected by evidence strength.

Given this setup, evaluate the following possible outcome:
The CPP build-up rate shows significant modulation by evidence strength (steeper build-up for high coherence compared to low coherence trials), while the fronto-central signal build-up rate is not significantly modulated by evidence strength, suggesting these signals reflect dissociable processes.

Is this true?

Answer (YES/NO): YES